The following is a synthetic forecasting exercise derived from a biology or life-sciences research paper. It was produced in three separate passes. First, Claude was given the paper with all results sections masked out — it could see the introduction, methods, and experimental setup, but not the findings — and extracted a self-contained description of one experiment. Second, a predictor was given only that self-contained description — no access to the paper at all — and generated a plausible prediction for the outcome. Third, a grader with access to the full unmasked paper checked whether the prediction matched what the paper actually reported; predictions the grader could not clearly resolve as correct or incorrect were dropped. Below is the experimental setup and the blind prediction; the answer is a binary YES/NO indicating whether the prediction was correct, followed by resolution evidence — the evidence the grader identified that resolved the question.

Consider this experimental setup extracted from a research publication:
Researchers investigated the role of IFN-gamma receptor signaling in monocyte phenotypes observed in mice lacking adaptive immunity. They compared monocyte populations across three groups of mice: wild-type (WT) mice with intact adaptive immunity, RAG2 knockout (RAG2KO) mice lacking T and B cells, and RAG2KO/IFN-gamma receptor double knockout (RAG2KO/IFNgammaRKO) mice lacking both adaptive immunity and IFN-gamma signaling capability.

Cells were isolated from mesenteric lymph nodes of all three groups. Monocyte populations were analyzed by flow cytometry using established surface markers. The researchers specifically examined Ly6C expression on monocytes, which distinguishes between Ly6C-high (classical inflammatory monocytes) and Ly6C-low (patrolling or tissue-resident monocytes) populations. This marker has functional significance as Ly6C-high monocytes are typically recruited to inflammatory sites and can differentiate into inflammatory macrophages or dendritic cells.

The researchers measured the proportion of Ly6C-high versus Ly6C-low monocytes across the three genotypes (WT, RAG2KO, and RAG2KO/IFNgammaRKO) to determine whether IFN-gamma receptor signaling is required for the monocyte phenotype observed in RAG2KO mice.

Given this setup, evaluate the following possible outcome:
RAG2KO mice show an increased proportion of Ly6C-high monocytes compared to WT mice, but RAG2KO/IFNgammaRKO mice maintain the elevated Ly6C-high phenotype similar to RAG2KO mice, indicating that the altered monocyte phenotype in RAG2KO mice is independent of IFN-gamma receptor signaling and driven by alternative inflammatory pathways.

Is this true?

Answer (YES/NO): NO